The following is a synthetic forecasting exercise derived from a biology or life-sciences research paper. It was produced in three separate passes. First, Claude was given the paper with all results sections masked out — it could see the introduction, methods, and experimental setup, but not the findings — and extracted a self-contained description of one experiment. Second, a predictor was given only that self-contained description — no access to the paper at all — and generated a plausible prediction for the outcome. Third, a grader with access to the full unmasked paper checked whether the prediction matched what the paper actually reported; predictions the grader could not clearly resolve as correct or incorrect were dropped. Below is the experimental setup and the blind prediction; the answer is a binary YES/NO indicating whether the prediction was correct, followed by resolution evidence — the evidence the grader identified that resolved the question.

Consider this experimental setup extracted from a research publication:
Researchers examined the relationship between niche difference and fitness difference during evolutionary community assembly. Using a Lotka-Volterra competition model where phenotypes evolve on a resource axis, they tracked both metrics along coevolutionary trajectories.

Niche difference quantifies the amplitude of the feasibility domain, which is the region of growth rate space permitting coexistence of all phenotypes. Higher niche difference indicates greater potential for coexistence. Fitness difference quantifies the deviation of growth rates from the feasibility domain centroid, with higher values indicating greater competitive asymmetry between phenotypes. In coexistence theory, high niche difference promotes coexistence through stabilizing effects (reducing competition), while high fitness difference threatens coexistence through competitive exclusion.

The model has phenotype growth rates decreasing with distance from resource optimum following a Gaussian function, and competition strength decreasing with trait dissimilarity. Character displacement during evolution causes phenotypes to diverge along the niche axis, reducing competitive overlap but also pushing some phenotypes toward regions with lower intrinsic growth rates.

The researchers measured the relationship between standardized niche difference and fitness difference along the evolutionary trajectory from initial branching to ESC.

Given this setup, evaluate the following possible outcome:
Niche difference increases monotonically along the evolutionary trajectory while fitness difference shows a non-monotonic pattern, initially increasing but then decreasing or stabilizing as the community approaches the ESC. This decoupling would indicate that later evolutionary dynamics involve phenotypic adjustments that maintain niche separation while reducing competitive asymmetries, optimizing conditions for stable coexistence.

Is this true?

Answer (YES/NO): NO